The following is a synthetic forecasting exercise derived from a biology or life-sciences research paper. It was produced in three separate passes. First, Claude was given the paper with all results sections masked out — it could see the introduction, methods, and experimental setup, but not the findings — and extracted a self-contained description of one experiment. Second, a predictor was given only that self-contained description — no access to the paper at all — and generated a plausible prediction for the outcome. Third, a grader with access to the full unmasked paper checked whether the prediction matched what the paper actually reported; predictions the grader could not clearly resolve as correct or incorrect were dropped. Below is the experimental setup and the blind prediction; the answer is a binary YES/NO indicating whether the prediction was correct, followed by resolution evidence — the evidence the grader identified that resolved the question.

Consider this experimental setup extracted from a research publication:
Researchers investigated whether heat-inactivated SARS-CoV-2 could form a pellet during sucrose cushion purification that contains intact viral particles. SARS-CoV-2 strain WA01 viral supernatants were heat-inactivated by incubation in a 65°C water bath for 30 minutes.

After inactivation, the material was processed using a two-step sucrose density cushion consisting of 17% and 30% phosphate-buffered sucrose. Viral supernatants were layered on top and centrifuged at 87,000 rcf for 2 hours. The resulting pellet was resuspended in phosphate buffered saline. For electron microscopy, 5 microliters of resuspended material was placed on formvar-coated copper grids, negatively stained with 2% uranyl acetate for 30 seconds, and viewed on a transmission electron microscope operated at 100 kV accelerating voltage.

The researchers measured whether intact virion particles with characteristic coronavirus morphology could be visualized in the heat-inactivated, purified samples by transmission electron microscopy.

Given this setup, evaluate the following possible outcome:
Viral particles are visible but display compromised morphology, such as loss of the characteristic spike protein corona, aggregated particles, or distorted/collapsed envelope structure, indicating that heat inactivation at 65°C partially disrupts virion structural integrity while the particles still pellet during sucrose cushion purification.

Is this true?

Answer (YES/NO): YES